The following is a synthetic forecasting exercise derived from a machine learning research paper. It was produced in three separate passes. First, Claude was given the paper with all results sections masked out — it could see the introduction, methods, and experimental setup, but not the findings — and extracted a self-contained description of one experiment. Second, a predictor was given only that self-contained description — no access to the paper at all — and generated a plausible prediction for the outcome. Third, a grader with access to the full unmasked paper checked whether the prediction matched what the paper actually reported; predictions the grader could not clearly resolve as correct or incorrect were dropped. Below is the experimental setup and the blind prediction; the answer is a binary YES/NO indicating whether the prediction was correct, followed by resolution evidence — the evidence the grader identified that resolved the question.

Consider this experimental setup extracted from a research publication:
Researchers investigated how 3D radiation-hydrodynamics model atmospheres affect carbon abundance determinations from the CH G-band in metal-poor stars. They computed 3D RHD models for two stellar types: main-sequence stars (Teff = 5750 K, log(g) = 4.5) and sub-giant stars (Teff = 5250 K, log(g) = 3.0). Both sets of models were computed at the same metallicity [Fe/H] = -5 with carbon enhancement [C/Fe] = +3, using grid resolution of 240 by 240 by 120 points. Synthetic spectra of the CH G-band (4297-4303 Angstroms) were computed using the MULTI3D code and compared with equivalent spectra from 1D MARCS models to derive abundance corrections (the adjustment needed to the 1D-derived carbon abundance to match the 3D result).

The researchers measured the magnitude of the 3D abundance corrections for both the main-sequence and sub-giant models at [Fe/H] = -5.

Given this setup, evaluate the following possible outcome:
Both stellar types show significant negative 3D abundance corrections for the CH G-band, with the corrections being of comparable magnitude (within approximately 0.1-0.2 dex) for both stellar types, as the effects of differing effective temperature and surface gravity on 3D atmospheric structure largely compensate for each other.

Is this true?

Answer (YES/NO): YES